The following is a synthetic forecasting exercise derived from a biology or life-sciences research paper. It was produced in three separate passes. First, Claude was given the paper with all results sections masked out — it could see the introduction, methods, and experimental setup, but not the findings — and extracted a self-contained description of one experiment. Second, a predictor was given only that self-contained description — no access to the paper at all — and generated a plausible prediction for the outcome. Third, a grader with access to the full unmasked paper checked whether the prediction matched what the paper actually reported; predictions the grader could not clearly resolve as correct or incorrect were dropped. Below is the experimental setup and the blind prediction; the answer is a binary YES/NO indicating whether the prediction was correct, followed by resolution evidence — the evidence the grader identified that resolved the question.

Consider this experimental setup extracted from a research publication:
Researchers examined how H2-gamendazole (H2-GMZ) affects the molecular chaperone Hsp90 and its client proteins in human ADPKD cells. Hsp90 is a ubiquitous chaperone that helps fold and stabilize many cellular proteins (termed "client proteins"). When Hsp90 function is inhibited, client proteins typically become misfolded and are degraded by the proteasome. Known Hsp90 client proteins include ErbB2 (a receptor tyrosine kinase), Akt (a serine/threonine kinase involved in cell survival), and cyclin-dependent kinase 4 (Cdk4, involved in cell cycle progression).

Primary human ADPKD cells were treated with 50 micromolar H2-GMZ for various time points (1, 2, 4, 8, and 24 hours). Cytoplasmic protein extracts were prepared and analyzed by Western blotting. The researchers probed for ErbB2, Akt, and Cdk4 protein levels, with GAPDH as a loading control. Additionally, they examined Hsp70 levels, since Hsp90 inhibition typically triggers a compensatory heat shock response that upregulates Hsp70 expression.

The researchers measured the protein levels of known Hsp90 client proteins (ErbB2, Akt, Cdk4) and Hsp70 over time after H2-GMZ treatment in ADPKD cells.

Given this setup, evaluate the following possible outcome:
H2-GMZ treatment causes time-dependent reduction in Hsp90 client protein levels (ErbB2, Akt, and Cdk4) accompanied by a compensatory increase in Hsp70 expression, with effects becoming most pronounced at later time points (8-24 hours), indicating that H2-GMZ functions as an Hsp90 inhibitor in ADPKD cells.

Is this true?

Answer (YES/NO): NO